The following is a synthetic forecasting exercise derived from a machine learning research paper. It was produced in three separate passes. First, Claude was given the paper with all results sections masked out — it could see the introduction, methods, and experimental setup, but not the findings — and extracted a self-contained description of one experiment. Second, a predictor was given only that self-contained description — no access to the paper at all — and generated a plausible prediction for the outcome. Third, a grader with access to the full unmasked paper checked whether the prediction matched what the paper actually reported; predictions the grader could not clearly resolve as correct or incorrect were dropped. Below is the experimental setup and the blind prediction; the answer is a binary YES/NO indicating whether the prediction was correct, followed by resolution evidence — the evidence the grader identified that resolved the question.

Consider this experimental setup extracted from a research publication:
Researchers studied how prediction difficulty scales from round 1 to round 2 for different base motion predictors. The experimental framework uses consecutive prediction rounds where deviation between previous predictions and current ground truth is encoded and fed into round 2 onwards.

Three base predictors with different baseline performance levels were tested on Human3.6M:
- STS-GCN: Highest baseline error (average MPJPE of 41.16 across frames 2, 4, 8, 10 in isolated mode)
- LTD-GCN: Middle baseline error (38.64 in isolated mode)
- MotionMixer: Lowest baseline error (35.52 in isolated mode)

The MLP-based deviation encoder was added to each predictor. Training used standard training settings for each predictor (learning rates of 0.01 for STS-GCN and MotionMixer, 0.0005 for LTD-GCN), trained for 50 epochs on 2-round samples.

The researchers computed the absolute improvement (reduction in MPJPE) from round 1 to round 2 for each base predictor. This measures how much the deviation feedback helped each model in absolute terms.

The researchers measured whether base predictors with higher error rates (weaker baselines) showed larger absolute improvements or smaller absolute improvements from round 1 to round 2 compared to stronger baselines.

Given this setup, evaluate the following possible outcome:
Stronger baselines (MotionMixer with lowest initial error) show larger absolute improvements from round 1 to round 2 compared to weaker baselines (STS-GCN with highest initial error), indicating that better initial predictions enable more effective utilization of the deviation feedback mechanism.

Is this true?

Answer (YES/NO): NO